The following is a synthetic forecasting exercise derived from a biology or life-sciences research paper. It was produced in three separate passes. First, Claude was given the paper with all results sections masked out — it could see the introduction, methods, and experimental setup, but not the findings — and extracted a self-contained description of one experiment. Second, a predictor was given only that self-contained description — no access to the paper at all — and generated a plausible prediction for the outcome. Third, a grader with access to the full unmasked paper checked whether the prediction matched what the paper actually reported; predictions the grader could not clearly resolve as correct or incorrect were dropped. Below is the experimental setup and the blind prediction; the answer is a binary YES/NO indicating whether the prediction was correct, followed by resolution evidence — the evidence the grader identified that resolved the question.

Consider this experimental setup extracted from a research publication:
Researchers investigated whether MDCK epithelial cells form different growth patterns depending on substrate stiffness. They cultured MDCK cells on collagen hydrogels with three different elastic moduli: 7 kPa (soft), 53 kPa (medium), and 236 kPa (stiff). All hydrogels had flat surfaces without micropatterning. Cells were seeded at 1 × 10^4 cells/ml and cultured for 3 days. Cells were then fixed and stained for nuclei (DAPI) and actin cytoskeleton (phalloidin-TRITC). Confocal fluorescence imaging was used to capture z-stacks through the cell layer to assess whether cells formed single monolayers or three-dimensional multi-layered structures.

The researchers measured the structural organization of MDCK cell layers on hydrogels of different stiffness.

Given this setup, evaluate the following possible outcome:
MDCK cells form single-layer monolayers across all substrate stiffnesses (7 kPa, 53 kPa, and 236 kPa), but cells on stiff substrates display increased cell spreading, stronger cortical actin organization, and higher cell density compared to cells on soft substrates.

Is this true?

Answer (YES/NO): NO